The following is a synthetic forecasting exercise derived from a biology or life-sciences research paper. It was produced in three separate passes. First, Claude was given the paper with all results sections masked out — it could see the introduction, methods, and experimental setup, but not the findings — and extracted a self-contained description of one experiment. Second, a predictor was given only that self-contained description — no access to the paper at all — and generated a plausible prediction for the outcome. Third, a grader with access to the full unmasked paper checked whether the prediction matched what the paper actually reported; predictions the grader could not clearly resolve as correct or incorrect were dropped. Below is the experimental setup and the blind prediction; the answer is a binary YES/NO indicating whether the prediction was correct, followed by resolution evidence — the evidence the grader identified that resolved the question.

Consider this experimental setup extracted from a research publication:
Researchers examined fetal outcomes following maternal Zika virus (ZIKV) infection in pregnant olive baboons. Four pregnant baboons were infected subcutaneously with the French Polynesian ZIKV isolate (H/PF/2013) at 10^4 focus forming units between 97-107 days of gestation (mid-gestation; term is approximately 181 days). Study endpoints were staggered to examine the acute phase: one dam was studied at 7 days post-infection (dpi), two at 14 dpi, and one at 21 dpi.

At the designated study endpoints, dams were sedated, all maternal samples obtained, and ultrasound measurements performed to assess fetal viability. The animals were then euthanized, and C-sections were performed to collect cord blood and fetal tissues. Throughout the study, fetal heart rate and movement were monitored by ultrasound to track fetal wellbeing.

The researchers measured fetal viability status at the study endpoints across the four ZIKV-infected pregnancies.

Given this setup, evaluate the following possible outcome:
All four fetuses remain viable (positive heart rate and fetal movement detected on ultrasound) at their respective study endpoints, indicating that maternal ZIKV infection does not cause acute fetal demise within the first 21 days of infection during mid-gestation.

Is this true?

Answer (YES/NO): NO